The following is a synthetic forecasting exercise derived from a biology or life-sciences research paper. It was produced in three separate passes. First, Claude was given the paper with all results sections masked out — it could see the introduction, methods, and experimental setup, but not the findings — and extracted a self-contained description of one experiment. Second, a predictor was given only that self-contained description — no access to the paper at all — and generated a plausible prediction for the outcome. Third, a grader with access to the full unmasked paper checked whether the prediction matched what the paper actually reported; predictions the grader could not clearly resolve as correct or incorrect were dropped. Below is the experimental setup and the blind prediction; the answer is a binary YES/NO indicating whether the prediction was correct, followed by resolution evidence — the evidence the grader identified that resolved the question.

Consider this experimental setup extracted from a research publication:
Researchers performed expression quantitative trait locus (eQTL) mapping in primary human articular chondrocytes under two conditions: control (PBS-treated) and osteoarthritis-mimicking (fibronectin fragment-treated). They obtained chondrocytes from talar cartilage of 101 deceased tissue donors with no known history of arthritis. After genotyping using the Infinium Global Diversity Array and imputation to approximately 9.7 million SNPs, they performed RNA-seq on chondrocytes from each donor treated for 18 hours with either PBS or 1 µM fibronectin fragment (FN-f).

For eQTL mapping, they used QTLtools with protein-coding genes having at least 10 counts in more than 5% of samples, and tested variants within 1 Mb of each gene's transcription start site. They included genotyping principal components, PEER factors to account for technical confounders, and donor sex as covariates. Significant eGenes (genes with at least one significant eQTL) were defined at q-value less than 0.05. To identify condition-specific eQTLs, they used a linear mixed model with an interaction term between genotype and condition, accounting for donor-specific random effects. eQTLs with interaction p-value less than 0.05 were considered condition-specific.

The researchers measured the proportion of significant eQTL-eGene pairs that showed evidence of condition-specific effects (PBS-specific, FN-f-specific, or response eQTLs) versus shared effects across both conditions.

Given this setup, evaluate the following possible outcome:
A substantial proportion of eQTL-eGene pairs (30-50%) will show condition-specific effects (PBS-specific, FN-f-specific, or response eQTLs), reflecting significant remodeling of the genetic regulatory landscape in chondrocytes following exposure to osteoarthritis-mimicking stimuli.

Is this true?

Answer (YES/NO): NO